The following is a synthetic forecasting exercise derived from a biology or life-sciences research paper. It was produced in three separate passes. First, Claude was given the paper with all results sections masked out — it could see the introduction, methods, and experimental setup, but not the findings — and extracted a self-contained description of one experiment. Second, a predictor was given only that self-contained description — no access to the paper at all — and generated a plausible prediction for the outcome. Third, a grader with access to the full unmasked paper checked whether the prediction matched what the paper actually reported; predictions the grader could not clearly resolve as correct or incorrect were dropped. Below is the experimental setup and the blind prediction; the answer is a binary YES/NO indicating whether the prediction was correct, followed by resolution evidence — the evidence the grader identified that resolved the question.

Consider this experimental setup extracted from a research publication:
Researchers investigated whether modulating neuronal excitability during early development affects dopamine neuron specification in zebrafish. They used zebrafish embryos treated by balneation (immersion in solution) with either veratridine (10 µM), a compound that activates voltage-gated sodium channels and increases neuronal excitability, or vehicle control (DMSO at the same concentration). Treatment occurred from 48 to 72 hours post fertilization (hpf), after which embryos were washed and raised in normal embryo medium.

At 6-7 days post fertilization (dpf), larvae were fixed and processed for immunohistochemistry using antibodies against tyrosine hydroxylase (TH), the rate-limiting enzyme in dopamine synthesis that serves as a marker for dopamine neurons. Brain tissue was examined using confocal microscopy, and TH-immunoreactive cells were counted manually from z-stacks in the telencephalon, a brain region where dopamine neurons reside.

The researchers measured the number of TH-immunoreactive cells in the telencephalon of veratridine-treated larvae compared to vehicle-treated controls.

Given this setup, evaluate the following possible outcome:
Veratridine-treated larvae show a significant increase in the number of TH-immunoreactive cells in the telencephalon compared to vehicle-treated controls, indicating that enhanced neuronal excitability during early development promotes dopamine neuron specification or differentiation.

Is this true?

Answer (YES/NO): YES